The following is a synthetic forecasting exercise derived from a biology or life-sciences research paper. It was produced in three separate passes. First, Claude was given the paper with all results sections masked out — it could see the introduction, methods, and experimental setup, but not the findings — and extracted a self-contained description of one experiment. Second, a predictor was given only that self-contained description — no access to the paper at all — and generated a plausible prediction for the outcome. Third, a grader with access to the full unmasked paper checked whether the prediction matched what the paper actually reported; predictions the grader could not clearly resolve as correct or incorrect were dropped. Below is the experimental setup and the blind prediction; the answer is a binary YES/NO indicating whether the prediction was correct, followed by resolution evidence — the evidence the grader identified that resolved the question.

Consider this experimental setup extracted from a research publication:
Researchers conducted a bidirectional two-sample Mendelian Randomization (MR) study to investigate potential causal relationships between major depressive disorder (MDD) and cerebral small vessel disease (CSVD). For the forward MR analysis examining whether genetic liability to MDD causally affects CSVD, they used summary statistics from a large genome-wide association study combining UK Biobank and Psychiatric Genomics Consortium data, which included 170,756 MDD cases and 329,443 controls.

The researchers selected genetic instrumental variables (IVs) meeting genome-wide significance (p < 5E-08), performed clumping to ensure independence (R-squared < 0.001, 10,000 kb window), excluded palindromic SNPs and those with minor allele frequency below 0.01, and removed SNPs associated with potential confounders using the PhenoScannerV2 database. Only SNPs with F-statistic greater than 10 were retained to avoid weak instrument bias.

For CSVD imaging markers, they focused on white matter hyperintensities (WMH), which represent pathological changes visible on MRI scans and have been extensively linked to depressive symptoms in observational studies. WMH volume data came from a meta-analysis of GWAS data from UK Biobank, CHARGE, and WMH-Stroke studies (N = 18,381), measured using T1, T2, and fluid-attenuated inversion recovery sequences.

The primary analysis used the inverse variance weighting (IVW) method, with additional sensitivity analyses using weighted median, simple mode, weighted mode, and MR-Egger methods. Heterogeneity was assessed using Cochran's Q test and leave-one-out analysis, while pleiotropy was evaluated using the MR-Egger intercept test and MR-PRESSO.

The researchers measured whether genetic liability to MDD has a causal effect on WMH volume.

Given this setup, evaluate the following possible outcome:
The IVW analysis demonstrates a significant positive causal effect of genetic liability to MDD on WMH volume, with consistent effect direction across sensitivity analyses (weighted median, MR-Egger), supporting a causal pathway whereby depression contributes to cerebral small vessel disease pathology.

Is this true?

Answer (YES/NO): NO